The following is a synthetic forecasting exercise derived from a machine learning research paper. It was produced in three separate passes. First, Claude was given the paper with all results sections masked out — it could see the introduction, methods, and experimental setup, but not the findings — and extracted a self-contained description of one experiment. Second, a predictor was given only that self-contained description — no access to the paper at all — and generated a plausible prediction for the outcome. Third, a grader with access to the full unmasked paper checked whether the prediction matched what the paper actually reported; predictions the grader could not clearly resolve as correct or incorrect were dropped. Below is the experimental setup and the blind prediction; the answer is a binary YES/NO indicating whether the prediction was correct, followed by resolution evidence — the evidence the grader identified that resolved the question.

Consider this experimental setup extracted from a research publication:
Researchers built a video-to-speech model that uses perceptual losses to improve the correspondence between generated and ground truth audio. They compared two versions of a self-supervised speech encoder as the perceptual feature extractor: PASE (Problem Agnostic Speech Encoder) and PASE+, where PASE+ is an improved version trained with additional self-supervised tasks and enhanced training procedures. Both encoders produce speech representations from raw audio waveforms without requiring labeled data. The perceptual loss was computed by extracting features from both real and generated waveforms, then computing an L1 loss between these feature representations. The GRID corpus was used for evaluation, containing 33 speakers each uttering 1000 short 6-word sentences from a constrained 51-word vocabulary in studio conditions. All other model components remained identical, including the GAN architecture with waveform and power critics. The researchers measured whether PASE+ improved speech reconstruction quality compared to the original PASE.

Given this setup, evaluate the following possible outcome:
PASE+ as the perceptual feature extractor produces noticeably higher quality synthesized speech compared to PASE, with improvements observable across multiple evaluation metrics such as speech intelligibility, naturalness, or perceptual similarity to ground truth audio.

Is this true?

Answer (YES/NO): NO